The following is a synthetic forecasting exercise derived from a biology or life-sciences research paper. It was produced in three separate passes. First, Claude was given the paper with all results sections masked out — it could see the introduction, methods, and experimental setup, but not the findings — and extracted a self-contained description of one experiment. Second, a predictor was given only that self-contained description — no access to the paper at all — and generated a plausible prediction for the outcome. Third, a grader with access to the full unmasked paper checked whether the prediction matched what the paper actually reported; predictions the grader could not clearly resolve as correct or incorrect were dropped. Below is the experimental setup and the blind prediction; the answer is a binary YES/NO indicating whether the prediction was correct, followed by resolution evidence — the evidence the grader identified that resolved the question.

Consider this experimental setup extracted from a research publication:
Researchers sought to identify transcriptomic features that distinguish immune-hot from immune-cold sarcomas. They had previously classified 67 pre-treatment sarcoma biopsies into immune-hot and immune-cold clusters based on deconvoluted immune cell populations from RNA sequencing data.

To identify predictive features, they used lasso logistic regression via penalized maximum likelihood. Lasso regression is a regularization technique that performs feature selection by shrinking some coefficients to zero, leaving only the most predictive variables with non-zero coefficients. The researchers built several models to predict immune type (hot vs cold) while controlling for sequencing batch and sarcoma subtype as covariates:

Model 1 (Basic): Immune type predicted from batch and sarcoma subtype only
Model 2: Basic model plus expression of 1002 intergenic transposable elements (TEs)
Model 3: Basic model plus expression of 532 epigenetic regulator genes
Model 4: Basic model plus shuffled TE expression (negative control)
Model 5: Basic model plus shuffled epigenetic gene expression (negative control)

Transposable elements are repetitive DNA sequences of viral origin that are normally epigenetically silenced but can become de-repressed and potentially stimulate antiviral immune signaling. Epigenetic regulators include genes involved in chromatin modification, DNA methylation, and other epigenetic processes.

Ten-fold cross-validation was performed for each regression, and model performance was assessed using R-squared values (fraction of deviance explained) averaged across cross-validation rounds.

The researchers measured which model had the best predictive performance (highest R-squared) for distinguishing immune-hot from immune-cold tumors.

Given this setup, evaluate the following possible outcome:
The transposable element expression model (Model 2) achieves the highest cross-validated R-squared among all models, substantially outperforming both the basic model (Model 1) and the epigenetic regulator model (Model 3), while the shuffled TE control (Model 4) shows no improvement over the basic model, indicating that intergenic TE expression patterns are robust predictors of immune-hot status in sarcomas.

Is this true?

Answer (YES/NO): YES